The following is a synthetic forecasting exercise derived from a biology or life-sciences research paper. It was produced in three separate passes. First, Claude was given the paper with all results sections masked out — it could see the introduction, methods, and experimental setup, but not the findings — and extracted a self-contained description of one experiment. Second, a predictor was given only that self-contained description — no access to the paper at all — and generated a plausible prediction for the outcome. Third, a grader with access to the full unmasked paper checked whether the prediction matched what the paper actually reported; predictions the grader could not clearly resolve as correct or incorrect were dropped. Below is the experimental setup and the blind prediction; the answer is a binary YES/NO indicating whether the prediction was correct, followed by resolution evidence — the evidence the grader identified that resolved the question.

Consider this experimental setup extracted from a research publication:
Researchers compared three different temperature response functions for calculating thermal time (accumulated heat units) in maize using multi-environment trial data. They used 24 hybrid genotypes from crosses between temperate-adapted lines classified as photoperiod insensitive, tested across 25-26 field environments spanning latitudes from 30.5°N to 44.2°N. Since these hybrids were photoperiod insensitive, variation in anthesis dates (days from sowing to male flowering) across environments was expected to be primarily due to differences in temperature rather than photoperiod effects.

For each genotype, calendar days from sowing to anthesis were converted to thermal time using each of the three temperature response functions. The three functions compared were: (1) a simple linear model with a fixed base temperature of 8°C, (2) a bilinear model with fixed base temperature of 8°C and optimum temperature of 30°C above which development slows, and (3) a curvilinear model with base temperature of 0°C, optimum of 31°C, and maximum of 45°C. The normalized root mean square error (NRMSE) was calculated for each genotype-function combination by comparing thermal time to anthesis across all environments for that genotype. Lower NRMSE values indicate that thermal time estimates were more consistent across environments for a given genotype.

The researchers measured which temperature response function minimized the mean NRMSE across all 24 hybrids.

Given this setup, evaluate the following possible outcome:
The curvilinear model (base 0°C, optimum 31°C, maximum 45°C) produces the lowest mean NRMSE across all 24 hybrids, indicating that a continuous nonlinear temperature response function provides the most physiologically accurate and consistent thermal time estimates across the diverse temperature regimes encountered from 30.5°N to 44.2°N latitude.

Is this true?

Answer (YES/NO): NO